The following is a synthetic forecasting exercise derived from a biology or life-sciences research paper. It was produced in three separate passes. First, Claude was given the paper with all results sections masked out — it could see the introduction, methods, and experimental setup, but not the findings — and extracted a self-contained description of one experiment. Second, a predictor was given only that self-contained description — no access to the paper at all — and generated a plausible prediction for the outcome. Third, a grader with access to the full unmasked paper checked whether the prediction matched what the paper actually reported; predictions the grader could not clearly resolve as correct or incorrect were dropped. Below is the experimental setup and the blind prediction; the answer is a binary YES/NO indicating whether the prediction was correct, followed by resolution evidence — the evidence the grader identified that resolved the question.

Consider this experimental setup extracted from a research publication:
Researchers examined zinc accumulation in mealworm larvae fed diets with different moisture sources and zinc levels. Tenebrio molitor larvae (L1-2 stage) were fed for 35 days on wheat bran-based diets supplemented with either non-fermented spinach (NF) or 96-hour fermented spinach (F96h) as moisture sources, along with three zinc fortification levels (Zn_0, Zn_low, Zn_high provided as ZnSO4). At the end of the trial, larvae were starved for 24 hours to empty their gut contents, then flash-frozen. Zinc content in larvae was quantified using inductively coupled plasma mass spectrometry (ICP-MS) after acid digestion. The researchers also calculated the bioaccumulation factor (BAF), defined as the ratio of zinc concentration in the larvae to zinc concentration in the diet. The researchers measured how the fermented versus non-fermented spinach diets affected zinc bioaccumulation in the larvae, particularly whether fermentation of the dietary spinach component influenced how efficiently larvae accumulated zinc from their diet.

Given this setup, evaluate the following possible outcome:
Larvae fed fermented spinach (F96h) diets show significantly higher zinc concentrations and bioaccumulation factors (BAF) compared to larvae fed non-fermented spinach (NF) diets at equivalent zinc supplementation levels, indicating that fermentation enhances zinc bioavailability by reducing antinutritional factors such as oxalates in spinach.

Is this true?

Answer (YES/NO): NO